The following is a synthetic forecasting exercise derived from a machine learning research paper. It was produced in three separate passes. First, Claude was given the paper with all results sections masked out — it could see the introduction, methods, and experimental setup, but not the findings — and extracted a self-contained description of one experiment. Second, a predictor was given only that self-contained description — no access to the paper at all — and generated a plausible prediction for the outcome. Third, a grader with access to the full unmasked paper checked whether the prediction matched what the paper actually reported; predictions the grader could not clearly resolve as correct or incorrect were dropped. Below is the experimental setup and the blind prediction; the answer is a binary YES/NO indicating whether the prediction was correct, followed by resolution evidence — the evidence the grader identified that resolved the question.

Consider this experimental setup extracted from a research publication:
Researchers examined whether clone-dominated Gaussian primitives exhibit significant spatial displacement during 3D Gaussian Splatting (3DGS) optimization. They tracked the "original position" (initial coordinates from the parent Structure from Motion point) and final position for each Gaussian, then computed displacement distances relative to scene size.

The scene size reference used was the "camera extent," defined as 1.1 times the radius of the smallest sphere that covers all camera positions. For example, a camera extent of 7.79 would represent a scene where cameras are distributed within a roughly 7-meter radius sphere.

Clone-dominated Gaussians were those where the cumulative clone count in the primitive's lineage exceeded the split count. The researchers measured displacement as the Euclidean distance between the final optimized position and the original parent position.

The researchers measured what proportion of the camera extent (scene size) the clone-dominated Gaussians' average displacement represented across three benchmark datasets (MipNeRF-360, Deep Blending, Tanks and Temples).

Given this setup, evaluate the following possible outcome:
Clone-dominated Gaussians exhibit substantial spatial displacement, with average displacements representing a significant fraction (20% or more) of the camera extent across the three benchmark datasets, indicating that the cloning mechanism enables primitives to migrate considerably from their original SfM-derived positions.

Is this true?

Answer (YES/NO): NO